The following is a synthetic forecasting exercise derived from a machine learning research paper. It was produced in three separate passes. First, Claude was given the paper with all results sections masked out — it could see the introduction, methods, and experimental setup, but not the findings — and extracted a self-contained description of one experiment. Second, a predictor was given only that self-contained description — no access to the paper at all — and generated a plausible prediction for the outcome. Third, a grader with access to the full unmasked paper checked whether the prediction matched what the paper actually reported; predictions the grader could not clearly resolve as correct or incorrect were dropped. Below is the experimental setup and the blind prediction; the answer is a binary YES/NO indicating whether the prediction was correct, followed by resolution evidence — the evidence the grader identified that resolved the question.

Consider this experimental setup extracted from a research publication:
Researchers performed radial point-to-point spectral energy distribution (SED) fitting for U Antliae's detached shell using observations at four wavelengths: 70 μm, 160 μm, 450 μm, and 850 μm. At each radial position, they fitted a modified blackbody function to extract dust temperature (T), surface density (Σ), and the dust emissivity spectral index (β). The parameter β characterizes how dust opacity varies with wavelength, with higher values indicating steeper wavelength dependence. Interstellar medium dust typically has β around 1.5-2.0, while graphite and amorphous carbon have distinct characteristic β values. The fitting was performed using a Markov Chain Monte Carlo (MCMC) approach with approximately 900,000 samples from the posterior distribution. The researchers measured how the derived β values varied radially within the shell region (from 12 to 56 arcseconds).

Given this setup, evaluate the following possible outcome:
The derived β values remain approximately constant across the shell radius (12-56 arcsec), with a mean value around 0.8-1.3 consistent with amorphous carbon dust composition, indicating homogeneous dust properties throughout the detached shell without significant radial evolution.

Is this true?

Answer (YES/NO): NO